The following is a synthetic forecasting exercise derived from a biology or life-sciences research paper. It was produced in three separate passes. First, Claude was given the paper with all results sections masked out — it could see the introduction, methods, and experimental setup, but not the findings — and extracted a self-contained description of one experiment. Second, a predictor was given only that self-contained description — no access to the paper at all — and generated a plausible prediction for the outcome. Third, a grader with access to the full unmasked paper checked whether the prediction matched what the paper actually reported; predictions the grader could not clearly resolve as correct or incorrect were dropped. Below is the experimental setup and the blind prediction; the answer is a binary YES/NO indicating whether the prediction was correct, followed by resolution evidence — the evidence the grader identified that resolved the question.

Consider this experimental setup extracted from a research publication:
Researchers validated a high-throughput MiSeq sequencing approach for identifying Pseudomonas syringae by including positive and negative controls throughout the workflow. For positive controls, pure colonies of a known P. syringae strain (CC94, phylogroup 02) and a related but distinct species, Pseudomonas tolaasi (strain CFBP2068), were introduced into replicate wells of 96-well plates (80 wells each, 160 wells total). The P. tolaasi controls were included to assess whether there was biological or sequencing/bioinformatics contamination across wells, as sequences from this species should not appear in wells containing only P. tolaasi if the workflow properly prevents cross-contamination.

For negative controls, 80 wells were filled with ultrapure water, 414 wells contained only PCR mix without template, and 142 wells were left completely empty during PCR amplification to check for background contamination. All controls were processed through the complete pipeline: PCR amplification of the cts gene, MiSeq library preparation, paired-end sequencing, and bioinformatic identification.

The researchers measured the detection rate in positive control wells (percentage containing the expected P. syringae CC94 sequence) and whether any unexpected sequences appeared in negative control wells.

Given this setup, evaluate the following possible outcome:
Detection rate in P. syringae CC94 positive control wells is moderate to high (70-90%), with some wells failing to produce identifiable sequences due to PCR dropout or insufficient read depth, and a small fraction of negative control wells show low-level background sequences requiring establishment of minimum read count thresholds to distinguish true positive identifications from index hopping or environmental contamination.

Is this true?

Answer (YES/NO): NO